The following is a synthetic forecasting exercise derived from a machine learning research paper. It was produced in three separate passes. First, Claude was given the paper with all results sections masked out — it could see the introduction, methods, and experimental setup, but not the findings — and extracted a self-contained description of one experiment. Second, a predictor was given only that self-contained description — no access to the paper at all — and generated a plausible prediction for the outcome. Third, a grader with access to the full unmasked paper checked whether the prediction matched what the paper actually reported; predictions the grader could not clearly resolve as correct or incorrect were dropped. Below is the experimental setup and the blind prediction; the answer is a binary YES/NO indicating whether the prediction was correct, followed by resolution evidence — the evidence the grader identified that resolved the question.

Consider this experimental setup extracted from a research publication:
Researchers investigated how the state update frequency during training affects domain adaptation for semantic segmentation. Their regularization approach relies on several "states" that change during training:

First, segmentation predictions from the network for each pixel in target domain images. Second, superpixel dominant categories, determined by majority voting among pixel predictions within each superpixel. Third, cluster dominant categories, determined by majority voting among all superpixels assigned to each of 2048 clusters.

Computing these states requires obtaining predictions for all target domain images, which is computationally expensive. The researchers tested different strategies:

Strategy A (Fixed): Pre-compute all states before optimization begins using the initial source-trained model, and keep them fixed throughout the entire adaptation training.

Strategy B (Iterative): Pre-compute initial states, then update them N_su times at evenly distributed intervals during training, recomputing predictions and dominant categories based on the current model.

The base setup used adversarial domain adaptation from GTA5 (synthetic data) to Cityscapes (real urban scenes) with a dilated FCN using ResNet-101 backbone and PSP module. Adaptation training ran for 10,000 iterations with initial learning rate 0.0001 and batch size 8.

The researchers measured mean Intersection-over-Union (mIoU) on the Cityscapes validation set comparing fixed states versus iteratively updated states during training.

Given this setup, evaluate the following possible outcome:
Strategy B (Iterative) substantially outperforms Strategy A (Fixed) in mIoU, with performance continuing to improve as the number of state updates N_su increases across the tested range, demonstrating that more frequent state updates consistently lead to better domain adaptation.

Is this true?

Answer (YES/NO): YES